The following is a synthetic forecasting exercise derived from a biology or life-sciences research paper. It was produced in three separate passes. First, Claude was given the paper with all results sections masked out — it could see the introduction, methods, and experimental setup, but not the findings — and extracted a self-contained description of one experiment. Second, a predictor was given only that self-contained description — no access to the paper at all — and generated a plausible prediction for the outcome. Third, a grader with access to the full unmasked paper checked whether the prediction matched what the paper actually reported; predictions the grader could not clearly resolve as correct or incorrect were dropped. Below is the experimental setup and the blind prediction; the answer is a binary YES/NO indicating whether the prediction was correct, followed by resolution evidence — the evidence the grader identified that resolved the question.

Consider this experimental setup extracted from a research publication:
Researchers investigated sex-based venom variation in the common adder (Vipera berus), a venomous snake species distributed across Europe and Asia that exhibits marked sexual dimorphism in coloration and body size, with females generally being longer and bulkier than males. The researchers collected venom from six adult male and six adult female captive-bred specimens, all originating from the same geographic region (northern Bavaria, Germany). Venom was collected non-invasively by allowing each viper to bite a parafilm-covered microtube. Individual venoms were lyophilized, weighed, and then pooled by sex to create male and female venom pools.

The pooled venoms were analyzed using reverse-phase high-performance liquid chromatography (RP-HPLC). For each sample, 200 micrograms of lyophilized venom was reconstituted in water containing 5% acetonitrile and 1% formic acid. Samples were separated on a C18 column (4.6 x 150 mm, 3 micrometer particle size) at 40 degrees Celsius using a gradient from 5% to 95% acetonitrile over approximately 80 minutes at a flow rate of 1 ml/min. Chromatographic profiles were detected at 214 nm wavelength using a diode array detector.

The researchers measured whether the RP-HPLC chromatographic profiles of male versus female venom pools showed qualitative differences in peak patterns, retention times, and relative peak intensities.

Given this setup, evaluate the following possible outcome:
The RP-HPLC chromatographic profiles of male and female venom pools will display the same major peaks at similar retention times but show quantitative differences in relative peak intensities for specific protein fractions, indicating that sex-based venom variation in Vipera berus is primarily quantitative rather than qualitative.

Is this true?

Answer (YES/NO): NO